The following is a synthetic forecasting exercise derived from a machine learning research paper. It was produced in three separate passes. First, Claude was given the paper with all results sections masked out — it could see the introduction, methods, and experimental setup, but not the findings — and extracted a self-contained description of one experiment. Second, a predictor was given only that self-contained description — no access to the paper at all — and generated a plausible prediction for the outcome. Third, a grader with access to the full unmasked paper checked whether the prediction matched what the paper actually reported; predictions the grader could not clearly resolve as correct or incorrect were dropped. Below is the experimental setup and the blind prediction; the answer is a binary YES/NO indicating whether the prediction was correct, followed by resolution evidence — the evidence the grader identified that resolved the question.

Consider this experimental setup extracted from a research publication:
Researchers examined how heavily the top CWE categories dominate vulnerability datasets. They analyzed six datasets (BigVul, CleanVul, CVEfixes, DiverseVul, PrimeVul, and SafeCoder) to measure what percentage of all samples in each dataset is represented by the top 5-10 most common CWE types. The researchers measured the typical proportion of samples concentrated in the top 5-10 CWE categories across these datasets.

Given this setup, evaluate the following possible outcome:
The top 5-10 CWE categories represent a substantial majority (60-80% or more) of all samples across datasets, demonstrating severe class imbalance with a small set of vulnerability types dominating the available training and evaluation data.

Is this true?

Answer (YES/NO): NO